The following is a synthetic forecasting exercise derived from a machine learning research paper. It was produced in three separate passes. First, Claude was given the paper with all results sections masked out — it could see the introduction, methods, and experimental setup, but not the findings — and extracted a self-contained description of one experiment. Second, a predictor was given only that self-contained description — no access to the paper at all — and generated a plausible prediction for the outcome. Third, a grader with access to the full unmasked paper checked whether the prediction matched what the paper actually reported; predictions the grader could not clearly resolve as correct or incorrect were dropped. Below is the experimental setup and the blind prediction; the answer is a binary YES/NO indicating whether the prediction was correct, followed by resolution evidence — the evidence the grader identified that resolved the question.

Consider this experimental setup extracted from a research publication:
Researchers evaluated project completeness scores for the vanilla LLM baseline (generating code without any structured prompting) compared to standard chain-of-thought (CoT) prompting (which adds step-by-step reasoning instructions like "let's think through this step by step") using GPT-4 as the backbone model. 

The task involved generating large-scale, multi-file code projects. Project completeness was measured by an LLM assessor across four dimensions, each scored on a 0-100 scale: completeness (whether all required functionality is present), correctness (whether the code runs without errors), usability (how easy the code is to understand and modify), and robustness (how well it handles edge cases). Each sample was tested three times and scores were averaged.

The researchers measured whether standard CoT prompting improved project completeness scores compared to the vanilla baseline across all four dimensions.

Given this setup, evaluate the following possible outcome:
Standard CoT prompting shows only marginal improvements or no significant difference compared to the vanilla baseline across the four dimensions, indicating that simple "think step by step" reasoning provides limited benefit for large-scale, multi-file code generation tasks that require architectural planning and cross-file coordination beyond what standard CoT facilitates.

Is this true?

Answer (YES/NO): NO